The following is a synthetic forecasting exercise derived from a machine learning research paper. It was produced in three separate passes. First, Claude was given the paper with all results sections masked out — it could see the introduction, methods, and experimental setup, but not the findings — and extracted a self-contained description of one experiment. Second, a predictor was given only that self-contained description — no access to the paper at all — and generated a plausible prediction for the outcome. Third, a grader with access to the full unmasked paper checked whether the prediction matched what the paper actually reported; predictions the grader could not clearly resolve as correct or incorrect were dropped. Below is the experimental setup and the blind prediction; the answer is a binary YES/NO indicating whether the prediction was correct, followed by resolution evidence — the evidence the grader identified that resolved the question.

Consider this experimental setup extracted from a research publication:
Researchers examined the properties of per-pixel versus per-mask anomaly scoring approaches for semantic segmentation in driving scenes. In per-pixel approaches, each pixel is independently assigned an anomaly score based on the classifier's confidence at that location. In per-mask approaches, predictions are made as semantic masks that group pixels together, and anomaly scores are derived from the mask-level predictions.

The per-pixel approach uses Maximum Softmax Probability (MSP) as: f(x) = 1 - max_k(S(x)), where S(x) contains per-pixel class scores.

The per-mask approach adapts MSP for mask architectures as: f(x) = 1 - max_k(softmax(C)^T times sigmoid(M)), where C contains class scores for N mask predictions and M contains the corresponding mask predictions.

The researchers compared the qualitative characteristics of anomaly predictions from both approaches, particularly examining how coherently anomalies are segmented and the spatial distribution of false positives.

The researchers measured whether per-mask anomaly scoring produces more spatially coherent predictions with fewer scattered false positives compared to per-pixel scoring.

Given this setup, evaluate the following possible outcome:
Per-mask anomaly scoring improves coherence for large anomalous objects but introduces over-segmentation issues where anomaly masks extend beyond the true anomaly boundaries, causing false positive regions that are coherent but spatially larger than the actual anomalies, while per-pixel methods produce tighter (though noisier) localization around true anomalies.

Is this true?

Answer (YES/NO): NO